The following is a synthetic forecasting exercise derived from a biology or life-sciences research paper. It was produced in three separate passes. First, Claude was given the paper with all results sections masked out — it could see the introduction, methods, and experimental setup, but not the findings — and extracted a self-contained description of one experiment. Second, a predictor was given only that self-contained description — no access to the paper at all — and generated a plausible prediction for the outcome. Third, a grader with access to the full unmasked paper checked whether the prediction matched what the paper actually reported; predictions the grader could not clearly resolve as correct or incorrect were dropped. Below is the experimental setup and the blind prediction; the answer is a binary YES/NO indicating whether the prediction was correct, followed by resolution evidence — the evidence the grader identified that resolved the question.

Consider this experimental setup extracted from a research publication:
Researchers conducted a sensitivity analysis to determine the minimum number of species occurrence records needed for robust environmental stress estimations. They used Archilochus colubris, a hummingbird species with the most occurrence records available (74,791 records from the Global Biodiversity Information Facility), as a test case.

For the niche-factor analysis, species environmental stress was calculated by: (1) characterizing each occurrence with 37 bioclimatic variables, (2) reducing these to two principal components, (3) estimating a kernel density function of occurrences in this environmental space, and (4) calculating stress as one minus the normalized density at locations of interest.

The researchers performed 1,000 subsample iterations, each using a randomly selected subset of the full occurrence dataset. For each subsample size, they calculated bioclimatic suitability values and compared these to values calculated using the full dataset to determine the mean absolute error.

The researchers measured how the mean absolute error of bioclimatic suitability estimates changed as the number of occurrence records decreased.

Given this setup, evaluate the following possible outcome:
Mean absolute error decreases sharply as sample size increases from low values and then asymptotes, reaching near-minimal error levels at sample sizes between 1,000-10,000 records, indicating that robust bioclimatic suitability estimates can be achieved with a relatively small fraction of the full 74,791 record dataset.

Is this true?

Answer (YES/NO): NO